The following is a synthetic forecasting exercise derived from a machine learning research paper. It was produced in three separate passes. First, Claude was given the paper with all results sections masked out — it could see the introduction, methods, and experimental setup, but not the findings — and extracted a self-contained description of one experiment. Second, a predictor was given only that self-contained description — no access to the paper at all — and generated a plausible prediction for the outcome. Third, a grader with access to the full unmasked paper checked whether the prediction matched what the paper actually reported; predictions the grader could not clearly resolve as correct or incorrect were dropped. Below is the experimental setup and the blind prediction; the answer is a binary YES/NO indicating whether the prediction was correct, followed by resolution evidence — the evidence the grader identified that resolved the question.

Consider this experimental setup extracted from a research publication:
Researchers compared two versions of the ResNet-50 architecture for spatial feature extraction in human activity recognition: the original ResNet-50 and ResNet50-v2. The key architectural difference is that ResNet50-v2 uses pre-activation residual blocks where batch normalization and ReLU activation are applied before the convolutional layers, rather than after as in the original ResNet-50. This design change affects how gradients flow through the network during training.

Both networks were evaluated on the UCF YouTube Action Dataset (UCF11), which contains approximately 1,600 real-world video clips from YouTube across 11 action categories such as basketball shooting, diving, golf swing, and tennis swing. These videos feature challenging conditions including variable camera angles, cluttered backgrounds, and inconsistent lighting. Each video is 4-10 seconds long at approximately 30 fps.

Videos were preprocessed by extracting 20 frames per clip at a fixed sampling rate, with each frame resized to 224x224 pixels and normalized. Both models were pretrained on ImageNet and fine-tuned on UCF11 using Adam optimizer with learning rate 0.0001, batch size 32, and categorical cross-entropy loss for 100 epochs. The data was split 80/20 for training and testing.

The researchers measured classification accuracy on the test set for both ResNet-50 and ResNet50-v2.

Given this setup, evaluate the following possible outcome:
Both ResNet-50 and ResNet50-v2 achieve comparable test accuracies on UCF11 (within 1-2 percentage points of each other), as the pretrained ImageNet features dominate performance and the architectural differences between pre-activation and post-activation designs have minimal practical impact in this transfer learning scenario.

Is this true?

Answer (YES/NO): NO